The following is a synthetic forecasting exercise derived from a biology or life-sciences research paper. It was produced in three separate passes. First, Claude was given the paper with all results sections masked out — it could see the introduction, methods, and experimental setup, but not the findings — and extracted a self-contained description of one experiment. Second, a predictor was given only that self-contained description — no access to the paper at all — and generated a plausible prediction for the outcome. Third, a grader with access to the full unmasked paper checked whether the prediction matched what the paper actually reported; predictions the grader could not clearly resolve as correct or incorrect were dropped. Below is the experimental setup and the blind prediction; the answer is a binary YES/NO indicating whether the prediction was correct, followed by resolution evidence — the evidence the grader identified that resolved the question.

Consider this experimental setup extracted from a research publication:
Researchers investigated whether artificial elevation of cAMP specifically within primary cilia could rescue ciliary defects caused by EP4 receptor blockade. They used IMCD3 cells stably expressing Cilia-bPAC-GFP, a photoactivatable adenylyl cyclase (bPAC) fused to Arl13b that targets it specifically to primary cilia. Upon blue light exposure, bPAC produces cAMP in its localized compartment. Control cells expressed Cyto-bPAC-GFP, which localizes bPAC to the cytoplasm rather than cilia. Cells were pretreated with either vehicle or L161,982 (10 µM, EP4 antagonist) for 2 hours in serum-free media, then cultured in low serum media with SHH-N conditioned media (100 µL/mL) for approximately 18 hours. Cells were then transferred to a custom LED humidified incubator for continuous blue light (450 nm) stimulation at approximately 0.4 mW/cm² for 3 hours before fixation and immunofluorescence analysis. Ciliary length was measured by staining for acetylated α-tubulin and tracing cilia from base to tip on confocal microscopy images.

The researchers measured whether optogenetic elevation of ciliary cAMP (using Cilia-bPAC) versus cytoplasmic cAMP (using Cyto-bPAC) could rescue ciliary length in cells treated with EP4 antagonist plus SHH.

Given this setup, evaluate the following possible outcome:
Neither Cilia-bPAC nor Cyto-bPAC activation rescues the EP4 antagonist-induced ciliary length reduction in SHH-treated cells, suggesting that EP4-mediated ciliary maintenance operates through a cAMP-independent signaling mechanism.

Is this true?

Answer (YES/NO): NO